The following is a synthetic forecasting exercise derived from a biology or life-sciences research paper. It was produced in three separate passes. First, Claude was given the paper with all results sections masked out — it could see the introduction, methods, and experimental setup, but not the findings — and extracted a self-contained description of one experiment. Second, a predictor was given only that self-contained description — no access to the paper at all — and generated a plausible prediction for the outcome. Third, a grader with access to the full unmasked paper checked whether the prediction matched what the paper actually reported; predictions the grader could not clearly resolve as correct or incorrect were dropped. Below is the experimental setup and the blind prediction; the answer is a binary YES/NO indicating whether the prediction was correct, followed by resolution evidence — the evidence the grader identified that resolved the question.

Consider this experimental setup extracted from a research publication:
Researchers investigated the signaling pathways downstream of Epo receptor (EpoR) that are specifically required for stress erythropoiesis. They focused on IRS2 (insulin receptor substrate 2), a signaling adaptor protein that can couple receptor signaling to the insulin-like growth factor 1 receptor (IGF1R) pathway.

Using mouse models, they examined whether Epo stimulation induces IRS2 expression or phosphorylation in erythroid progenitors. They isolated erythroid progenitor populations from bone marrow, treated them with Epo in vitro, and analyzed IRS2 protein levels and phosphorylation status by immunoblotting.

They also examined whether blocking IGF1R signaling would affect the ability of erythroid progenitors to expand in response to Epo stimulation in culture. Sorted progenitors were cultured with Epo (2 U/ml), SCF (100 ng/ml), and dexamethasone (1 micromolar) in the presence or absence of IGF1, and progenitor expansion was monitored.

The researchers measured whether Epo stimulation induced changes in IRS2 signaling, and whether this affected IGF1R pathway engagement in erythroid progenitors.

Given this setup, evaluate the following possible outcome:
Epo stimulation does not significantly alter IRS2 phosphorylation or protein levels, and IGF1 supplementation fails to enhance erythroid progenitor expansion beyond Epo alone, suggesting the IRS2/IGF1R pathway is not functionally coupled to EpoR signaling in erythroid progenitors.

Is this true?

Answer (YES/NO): NO